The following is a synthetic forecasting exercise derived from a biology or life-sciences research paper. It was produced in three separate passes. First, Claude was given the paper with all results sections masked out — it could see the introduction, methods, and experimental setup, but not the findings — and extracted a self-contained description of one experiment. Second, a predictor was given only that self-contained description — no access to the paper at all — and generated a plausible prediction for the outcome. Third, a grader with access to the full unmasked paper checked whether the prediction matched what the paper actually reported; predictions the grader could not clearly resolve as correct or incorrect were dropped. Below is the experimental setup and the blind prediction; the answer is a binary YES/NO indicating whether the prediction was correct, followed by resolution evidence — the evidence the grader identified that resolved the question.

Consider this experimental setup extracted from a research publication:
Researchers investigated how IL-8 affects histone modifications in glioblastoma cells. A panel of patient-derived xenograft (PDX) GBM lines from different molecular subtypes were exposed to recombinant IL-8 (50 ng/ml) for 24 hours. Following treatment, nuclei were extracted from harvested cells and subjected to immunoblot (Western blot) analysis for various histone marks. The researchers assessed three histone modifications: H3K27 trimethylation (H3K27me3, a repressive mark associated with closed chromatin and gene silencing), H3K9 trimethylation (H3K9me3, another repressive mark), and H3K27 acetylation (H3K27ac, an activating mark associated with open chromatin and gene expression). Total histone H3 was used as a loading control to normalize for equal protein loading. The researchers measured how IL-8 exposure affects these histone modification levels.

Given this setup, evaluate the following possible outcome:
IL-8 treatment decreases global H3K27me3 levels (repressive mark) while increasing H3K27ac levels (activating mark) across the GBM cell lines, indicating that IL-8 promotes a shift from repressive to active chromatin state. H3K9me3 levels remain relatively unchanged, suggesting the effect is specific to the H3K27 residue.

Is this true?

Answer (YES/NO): NO